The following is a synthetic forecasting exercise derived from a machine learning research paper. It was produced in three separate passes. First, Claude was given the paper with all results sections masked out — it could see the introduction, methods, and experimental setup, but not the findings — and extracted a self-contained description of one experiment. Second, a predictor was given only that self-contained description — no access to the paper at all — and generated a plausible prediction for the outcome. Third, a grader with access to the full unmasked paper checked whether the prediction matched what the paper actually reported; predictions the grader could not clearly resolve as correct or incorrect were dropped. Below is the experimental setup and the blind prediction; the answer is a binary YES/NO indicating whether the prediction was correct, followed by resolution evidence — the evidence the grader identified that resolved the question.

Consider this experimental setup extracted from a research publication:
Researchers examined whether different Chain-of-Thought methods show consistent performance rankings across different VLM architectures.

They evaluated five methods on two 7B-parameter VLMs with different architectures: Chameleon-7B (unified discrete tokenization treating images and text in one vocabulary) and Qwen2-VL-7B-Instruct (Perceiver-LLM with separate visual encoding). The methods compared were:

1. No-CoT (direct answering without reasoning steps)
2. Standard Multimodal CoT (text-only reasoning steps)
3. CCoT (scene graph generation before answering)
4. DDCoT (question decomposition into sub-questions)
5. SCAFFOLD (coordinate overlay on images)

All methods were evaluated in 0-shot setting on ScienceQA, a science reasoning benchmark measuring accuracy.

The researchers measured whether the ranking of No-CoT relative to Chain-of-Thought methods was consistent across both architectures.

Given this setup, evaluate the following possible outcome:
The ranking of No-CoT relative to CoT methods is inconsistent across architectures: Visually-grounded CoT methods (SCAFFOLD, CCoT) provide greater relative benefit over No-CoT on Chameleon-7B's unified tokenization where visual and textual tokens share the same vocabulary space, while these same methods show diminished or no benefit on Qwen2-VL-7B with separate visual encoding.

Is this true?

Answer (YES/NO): NO